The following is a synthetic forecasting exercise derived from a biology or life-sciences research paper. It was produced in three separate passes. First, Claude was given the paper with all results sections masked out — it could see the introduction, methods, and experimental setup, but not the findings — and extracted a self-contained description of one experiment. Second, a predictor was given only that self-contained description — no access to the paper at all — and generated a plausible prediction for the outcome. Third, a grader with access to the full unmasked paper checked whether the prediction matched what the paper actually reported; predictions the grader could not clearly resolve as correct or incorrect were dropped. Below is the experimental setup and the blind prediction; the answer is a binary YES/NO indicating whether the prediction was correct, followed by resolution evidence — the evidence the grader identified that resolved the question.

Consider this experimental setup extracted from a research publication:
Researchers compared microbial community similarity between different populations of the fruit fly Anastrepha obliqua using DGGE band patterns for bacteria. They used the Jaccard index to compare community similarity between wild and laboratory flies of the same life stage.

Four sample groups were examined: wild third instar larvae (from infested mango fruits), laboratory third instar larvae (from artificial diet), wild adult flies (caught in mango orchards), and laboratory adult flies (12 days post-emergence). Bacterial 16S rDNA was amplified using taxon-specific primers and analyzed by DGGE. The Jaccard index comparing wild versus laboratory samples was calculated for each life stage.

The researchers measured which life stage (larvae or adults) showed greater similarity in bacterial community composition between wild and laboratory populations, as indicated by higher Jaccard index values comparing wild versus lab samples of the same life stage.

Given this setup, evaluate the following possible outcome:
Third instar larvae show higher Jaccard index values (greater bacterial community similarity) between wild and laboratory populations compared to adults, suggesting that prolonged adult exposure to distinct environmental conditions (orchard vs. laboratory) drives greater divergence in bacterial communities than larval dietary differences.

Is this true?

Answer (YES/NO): YES